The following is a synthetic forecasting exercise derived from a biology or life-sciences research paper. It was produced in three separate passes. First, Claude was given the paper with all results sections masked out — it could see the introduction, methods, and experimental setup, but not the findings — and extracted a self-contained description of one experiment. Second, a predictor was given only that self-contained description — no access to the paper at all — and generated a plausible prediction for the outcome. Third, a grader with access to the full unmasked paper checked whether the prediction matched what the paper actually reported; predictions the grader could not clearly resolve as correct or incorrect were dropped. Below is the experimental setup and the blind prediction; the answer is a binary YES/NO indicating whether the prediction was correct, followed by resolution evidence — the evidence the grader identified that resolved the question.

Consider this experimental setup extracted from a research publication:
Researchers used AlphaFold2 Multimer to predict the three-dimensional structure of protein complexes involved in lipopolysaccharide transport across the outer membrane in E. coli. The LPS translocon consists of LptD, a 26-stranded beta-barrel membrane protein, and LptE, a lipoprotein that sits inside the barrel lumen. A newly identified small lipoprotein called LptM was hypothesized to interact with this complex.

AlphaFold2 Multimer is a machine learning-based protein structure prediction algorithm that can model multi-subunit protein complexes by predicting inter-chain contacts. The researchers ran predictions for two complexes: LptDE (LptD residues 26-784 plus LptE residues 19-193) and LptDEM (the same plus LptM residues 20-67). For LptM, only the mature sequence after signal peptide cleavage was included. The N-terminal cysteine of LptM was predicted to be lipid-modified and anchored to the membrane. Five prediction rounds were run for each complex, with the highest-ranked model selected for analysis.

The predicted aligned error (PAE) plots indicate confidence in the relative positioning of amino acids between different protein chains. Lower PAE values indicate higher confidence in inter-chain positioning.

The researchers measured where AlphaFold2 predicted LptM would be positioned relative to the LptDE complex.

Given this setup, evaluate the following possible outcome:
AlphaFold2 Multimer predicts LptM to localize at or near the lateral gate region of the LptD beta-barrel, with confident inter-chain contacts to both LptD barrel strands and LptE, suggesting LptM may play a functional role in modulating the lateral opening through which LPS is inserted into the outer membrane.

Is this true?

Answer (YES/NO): YES